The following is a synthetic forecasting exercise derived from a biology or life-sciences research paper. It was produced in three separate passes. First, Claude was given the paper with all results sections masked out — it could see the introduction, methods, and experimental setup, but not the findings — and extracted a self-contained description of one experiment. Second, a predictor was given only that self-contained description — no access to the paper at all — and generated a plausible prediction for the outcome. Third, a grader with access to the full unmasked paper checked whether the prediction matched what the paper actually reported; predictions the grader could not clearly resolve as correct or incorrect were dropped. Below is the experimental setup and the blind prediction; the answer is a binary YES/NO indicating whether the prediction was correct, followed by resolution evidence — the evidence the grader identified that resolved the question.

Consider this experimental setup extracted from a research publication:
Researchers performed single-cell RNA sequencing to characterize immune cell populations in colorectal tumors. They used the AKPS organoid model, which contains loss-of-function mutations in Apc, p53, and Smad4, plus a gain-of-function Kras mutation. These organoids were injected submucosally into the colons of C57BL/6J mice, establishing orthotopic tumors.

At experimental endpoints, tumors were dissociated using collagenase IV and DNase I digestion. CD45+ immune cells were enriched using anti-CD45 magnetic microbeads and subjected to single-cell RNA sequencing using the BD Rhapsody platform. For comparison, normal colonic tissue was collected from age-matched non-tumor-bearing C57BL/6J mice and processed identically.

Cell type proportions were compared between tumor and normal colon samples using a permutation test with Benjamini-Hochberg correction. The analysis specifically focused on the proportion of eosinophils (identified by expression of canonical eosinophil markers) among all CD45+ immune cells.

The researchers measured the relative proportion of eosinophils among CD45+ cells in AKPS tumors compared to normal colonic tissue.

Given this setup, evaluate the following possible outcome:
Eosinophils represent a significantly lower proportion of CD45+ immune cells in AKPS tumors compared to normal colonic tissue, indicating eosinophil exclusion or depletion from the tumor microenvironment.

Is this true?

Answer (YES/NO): YES